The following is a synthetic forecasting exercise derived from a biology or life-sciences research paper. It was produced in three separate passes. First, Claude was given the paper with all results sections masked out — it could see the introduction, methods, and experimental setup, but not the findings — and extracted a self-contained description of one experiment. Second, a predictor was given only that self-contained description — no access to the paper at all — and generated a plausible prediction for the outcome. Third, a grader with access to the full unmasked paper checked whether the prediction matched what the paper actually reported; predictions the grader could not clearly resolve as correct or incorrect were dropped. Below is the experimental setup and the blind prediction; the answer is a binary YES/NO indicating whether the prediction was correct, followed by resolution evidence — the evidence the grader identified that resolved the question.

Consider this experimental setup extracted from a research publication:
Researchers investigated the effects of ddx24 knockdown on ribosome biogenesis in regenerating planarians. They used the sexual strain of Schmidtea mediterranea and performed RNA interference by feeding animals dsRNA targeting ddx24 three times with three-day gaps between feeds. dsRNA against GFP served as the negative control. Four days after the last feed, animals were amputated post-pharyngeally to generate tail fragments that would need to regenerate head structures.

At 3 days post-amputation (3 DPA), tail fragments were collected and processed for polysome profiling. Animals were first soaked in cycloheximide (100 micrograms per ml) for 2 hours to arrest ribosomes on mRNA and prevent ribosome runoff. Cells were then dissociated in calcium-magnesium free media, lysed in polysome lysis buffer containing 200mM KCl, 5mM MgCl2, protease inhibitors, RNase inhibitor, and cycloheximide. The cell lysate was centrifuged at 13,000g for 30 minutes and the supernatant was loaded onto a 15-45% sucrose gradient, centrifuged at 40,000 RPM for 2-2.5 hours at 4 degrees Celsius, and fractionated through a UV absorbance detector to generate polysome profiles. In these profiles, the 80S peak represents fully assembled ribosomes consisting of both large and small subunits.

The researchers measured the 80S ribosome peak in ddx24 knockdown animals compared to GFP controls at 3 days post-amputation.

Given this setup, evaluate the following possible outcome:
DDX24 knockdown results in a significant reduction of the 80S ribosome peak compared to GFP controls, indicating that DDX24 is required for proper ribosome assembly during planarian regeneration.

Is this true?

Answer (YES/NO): YES